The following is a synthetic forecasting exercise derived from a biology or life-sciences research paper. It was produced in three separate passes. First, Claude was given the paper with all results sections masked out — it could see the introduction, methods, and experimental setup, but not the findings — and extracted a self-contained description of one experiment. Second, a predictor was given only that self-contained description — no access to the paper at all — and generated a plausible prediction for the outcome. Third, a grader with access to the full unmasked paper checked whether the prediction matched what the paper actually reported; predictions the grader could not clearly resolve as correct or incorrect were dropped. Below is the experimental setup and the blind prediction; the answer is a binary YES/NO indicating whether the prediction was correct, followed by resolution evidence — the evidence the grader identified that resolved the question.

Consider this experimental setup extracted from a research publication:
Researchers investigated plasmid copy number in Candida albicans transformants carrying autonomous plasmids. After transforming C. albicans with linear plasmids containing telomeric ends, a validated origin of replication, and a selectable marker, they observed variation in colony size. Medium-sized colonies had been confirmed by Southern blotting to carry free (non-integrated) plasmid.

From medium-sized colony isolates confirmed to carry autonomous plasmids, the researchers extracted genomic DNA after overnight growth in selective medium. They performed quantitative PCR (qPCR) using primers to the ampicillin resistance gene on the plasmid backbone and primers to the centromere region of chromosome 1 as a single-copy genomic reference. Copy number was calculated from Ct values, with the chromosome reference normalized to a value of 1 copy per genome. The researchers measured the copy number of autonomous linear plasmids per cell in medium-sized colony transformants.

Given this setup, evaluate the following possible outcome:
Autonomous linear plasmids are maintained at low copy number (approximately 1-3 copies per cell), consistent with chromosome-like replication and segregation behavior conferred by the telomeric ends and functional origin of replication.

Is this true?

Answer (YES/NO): NO